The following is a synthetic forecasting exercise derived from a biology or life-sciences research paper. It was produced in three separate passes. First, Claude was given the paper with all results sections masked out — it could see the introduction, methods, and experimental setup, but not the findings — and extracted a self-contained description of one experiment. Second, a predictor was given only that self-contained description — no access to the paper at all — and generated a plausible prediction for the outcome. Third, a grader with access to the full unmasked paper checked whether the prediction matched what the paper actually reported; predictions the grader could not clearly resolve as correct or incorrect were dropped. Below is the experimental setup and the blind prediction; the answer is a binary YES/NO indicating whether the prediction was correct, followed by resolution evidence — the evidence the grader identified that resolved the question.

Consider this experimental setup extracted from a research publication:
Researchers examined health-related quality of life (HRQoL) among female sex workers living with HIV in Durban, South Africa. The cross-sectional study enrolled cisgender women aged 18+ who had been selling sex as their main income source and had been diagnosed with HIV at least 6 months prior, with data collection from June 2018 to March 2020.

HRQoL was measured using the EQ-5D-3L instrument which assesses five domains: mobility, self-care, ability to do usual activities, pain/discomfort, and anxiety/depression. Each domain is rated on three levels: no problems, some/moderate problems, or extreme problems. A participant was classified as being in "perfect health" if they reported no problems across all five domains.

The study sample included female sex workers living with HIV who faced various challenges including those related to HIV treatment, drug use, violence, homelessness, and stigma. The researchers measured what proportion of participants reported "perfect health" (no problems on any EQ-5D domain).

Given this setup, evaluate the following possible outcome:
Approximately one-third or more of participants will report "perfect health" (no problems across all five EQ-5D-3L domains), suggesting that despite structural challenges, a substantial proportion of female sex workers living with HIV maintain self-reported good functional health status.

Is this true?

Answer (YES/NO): YES